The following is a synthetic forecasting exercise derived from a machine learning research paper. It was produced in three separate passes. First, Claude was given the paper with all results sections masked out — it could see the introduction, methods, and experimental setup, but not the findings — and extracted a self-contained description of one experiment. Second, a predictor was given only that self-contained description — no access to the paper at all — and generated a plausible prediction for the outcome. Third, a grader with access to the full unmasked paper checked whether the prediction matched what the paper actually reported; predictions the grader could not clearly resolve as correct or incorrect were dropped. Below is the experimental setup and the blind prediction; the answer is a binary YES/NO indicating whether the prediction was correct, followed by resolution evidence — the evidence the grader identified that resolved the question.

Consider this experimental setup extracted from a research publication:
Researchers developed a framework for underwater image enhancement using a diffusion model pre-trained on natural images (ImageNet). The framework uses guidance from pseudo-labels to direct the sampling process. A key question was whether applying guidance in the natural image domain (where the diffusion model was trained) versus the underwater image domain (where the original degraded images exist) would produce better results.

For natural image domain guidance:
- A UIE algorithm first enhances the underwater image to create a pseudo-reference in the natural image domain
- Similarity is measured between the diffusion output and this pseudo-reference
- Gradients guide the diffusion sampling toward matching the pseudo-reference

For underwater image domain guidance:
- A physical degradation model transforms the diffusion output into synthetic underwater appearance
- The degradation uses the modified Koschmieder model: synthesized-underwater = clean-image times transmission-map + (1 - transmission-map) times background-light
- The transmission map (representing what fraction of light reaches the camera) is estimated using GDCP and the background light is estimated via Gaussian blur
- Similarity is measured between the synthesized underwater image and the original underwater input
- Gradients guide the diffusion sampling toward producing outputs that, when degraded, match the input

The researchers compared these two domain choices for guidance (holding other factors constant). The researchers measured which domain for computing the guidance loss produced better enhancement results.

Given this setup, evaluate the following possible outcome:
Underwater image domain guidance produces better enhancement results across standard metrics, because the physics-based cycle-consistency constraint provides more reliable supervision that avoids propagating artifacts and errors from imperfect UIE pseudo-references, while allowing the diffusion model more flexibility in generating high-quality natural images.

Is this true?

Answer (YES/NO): NO